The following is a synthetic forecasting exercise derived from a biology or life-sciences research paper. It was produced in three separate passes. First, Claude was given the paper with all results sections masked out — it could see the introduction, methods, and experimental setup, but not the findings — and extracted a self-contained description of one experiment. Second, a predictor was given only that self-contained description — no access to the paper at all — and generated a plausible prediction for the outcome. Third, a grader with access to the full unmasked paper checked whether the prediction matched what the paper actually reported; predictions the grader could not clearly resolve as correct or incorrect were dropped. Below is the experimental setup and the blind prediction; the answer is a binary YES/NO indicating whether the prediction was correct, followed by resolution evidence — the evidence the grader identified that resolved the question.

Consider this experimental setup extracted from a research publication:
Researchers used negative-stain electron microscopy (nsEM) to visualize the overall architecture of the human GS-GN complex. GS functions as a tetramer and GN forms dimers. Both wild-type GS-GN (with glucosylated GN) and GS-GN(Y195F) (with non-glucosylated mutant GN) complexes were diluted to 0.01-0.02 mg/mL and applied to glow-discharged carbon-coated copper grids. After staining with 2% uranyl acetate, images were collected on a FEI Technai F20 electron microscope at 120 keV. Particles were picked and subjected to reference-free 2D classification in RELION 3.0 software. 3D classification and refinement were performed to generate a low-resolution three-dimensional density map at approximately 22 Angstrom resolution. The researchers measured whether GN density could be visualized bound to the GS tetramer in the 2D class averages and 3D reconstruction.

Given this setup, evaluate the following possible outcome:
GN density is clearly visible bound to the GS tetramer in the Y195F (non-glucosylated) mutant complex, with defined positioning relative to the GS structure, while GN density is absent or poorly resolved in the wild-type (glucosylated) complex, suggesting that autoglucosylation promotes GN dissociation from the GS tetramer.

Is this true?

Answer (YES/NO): NO